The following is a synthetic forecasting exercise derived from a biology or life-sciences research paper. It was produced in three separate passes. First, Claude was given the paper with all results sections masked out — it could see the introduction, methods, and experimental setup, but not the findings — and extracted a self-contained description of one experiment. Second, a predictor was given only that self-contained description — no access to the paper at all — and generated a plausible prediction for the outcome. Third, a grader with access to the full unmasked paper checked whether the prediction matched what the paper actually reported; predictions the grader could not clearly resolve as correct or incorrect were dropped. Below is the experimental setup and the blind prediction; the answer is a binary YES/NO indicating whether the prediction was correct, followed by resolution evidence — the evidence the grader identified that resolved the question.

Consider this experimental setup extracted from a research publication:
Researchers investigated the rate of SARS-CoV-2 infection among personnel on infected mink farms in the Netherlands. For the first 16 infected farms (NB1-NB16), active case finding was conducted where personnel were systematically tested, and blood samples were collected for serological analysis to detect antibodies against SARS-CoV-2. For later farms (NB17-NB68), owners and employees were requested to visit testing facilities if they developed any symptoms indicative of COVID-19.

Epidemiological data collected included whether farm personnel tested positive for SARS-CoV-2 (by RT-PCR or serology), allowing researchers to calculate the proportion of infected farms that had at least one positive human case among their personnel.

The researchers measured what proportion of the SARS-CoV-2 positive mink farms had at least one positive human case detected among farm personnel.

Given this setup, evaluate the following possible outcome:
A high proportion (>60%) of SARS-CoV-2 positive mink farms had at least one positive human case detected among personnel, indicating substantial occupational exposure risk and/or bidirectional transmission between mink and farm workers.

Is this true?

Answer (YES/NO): YES